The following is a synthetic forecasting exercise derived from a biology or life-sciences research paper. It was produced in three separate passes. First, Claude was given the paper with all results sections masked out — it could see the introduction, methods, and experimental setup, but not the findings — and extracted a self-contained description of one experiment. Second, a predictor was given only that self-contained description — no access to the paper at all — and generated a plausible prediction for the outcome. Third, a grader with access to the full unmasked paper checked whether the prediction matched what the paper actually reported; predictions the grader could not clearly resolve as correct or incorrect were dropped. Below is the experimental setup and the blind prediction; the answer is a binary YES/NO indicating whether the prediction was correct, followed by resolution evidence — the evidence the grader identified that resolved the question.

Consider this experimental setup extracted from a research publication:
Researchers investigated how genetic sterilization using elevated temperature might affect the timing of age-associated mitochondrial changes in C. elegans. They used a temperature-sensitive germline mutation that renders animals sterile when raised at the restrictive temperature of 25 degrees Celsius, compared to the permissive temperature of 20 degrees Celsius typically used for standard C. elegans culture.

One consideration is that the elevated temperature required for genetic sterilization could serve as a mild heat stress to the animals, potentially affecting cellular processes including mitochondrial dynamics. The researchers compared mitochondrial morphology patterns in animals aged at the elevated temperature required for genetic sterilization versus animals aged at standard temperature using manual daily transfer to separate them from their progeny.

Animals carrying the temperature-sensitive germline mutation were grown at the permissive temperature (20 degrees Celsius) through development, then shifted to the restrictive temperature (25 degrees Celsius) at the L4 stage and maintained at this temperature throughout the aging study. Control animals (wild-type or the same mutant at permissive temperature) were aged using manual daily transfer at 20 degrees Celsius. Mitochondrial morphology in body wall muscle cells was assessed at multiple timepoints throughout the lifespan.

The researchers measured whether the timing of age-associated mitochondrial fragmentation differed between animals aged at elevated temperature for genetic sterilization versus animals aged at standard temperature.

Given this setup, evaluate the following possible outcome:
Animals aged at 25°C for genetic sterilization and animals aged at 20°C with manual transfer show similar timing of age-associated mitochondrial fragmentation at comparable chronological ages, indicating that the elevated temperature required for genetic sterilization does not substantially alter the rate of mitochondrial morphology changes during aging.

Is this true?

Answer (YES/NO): NO